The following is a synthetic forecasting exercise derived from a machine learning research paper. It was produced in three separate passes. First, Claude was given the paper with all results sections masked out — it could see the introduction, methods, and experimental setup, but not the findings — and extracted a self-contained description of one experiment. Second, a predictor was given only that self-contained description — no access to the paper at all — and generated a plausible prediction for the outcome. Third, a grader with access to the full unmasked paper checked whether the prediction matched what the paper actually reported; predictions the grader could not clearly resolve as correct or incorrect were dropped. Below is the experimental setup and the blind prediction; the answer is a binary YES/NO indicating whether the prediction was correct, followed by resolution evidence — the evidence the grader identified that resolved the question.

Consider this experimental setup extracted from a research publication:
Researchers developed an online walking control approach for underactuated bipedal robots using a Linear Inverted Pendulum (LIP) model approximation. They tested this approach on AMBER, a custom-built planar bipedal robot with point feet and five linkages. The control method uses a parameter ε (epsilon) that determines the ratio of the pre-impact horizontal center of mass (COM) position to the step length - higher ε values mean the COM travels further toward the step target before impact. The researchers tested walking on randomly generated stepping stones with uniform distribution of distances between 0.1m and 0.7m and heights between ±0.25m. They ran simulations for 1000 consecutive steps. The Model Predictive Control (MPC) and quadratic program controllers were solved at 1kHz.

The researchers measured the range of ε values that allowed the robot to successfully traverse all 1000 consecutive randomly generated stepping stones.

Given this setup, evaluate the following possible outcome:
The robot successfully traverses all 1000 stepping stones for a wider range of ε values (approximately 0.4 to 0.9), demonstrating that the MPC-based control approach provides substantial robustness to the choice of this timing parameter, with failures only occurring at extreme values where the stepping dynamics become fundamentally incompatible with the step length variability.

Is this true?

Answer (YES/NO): NO